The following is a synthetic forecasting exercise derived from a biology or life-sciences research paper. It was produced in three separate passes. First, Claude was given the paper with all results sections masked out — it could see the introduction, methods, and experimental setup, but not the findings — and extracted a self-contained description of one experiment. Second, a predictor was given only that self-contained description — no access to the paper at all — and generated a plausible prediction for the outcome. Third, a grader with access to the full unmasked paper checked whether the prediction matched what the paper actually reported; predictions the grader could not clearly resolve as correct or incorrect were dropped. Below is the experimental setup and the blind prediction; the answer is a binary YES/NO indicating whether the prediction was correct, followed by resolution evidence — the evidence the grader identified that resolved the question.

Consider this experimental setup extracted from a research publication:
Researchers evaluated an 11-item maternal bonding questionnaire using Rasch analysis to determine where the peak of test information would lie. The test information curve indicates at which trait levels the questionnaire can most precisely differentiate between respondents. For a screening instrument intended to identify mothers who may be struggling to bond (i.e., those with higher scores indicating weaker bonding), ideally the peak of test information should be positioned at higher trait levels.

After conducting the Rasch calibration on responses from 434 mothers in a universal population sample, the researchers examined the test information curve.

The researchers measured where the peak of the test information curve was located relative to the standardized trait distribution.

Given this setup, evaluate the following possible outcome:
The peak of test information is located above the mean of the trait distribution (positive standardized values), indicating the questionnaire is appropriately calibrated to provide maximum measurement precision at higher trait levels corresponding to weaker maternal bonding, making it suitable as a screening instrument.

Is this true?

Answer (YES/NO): NO